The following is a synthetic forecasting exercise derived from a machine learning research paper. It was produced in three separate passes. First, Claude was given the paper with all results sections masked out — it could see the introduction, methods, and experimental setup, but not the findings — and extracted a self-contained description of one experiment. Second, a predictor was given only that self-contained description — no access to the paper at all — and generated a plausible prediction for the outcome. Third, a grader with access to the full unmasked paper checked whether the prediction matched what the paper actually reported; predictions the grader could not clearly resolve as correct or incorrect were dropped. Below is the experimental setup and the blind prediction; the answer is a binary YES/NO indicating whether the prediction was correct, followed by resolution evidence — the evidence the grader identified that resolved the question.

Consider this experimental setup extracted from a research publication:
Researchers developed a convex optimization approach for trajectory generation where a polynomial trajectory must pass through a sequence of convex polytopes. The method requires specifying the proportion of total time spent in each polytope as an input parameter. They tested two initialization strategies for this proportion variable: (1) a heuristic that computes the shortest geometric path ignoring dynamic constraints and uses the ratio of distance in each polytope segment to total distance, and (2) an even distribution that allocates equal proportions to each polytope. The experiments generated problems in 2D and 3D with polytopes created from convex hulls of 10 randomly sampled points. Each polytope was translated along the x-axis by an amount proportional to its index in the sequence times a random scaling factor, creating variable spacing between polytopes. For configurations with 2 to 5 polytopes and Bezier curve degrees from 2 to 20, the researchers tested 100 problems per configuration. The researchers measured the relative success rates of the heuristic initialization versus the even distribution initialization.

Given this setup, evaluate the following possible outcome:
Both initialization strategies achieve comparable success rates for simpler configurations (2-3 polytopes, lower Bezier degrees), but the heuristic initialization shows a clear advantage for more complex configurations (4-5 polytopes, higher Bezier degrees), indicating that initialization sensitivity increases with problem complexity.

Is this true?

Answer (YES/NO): NO